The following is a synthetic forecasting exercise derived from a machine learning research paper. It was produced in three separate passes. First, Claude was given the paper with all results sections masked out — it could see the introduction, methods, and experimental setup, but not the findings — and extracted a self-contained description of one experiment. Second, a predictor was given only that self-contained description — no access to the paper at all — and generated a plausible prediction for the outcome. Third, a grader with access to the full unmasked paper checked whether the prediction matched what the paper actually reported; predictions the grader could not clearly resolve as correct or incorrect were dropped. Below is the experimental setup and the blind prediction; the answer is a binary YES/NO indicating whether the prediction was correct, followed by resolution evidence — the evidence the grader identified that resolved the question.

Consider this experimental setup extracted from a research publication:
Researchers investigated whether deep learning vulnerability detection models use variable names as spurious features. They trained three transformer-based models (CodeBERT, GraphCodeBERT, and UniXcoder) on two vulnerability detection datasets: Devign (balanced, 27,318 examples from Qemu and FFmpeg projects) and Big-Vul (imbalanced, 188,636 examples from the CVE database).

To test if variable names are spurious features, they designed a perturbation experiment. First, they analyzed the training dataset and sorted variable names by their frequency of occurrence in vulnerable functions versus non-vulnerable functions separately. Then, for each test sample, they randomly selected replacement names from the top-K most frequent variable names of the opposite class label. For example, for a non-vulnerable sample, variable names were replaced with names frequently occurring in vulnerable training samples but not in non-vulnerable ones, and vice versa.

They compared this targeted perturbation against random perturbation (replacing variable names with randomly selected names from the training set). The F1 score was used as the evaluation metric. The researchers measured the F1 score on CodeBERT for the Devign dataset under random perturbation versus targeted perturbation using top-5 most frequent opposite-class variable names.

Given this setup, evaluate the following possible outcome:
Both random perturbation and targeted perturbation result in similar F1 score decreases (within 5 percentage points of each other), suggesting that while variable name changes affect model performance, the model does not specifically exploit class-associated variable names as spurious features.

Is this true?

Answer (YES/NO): NO